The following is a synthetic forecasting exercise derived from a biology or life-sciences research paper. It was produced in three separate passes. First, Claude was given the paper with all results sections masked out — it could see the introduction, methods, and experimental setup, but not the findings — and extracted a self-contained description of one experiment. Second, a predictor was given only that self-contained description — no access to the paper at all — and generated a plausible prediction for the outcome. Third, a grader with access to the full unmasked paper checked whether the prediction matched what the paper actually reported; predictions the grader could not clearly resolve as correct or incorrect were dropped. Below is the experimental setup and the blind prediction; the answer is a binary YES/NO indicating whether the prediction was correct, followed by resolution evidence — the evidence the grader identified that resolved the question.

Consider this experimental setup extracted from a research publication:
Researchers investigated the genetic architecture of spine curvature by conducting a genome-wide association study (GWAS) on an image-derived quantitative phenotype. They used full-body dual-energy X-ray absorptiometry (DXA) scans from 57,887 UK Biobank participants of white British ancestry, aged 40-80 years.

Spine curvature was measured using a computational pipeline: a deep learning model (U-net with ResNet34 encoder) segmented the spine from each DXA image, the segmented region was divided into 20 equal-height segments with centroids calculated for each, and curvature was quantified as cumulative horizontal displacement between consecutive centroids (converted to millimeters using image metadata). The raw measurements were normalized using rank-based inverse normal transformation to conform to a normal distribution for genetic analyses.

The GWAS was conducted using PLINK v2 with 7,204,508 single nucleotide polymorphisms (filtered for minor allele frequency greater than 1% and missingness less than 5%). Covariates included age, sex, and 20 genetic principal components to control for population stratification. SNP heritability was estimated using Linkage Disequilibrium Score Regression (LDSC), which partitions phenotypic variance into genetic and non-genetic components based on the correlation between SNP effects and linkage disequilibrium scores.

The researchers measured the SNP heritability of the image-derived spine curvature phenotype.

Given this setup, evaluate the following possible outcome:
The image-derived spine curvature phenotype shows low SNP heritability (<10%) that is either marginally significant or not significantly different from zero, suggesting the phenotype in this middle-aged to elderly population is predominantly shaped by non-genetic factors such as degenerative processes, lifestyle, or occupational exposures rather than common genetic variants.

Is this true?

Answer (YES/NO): NO